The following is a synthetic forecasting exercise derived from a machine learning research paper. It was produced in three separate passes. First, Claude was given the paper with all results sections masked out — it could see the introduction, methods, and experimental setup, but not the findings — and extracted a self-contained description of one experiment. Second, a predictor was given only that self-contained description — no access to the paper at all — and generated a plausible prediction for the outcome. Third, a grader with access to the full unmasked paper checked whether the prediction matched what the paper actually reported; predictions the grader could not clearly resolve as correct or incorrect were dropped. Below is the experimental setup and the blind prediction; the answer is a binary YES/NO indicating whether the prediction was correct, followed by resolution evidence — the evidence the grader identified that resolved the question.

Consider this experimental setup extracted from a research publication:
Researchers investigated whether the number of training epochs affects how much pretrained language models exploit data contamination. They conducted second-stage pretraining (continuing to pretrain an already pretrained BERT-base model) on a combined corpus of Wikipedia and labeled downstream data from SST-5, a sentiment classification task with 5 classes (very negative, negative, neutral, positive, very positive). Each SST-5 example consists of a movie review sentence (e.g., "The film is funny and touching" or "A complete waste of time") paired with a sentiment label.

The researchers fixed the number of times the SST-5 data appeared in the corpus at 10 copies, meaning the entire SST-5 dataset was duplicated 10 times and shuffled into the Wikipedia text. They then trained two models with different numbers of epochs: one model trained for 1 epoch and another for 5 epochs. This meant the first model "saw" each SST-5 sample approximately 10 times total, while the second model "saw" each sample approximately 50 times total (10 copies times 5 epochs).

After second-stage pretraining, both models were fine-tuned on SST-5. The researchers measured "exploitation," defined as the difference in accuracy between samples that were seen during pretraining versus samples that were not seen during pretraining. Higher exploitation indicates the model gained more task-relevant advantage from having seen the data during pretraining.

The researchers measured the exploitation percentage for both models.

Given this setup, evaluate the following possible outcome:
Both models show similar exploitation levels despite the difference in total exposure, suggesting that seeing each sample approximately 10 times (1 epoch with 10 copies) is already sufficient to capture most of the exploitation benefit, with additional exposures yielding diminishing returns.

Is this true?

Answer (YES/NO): NO